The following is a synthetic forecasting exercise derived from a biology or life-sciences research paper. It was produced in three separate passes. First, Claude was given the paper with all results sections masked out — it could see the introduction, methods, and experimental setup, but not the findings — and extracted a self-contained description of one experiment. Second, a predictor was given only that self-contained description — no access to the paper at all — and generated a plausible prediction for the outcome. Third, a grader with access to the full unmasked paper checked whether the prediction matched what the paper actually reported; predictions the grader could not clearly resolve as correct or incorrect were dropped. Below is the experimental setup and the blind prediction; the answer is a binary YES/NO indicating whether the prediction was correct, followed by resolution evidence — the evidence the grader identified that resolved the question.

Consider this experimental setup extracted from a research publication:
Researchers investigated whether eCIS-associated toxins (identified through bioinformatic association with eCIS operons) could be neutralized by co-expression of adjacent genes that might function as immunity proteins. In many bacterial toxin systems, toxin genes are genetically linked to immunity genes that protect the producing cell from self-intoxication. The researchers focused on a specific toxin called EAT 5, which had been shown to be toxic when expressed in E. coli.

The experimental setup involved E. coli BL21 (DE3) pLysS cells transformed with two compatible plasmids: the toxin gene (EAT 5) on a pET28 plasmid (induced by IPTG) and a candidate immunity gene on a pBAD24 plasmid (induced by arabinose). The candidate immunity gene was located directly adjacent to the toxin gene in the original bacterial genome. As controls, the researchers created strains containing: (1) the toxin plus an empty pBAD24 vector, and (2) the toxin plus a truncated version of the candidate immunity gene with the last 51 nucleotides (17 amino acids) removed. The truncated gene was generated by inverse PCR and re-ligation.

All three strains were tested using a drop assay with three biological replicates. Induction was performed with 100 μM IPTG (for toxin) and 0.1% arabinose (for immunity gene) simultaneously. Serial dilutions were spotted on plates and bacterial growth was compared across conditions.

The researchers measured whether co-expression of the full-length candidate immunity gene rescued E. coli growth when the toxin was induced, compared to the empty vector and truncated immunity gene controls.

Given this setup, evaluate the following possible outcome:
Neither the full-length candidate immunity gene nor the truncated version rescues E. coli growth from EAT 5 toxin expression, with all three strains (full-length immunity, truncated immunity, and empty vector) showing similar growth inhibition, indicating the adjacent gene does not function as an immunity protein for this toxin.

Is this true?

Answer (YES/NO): NO